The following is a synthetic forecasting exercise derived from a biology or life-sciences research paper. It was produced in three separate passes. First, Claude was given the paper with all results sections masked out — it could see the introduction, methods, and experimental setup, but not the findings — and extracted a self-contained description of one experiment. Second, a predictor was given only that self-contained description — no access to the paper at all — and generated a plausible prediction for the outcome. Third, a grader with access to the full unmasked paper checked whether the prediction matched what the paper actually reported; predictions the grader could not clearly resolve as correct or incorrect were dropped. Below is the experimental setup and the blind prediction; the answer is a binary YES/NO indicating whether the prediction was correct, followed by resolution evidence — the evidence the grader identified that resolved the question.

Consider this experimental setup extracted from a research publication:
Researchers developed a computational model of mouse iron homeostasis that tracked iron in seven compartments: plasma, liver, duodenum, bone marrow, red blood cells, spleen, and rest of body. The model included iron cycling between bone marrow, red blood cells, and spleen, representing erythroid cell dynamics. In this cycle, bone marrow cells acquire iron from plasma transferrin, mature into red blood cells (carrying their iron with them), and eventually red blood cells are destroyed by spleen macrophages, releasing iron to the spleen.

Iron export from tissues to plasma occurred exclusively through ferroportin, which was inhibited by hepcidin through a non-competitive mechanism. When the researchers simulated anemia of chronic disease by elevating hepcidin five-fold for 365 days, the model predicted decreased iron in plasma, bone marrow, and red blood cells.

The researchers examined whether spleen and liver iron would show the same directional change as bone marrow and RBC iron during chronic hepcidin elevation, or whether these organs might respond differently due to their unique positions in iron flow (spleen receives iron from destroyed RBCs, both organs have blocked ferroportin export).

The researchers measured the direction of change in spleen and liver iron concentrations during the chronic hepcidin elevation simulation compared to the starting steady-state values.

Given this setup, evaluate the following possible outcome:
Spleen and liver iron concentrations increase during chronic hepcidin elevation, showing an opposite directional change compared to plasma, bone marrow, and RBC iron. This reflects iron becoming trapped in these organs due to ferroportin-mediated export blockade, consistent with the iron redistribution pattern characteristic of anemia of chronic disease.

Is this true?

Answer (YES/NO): YES